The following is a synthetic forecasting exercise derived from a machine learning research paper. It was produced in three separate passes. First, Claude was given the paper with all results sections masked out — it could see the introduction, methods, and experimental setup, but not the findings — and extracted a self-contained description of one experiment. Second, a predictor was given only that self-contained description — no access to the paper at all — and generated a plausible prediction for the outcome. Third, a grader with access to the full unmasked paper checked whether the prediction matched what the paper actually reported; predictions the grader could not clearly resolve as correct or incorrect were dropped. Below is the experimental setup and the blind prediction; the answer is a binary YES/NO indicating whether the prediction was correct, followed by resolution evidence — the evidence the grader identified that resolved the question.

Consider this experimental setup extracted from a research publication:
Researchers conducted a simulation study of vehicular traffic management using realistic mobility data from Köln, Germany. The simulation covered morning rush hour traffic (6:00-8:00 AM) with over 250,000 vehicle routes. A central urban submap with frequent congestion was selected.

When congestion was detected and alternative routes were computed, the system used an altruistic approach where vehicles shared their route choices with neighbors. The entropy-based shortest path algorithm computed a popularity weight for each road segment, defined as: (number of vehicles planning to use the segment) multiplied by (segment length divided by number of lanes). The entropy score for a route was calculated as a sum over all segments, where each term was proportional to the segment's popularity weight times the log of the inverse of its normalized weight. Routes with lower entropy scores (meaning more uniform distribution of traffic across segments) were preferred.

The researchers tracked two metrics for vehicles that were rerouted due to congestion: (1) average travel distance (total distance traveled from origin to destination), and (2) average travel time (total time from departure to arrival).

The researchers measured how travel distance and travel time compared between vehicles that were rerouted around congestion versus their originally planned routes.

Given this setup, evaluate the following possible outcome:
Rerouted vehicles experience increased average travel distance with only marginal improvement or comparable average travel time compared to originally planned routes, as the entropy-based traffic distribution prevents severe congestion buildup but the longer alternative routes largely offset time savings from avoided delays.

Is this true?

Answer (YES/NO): NO